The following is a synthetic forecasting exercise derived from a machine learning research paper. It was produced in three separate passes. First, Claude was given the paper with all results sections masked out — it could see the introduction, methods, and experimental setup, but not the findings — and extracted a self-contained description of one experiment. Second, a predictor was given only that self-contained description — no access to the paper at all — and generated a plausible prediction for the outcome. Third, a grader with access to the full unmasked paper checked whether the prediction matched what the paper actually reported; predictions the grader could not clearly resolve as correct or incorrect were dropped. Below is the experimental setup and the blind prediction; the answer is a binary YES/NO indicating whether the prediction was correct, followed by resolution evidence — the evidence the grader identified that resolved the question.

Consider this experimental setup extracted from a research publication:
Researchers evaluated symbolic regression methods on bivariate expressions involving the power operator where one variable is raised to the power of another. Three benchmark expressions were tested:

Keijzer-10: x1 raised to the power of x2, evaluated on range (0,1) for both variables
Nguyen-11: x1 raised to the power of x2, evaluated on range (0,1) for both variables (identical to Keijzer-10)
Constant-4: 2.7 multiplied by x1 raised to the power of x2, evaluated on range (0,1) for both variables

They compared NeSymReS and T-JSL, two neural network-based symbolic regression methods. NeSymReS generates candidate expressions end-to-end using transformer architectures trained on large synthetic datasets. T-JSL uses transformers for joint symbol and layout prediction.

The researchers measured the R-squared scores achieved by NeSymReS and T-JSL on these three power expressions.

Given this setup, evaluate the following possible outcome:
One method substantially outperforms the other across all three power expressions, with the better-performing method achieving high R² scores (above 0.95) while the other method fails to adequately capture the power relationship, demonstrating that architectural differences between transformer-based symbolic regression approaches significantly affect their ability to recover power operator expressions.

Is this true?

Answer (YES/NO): NO